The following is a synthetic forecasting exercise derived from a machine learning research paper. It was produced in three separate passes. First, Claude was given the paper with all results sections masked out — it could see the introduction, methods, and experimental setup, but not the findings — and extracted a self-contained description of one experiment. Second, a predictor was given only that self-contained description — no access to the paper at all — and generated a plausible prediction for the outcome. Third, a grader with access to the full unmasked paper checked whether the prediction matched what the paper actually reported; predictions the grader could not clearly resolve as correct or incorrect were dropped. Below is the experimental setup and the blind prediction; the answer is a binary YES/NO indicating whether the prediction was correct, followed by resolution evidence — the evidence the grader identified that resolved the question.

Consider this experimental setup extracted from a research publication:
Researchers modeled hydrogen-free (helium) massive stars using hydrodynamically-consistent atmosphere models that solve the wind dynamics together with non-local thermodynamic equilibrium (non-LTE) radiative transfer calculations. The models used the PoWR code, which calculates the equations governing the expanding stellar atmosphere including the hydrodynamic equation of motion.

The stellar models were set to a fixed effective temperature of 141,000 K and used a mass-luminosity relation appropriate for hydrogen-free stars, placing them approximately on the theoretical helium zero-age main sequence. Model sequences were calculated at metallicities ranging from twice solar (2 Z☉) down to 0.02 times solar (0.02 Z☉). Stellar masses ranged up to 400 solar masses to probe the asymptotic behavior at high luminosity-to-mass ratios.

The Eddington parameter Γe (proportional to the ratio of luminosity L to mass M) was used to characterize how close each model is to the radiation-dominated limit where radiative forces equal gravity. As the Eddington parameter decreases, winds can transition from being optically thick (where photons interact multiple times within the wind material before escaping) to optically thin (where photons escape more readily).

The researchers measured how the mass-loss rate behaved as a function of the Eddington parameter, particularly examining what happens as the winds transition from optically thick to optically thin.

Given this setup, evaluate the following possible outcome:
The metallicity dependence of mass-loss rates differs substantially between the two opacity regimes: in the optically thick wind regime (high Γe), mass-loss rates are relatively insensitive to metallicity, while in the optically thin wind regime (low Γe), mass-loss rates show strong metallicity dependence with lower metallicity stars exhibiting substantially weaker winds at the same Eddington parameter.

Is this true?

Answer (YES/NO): YES